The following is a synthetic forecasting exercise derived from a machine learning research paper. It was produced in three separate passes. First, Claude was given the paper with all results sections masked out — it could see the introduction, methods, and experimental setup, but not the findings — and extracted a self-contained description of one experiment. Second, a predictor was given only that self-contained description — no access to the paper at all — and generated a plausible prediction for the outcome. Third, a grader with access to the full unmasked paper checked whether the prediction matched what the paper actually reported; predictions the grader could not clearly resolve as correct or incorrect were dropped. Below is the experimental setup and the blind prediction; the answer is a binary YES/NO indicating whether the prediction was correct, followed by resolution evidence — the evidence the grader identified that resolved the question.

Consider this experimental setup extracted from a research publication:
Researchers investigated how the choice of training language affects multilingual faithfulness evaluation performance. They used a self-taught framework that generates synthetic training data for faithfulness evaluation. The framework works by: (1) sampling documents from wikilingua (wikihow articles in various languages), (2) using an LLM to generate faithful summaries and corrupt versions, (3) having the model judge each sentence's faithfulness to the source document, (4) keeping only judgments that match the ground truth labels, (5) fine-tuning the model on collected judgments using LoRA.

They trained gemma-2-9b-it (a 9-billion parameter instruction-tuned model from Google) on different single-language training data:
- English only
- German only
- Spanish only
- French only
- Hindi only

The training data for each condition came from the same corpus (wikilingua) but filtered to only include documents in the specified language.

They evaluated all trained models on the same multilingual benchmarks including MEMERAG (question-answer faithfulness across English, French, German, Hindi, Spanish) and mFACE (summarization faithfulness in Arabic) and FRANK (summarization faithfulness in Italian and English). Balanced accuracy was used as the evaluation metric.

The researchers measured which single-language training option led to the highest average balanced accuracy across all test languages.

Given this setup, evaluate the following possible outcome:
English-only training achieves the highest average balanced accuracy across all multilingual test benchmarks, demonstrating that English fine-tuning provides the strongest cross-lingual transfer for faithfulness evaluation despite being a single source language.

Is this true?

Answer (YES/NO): YES